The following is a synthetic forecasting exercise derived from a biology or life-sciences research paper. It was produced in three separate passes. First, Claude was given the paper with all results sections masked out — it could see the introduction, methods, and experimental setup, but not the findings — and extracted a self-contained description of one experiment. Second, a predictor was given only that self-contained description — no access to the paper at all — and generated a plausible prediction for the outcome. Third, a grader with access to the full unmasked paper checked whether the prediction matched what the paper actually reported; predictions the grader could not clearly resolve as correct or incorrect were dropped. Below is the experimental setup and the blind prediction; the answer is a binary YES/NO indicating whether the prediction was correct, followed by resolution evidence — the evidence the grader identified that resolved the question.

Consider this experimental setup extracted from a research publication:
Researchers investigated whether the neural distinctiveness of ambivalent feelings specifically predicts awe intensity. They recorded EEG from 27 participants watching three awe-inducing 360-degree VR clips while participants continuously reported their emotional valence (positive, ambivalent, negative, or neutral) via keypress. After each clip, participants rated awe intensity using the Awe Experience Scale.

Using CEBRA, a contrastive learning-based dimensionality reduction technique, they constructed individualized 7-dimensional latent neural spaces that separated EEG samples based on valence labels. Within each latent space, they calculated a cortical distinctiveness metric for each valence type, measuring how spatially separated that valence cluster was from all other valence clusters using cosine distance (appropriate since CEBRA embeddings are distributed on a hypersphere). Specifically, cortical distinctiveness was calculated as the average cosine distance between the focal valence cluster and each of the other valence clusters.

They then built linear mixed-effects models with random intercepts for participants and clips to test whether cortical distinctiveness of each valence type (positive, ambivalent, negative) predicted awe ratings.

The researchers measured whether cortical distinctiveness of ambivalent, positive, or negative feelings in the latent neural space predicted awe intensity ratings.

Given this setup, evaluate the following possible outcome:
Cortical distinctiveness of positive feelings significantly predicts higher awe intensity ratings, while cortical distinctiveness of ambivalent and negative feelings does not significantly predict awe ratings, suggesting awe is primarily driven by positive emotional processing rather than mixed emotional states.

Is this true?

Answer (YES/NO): NO